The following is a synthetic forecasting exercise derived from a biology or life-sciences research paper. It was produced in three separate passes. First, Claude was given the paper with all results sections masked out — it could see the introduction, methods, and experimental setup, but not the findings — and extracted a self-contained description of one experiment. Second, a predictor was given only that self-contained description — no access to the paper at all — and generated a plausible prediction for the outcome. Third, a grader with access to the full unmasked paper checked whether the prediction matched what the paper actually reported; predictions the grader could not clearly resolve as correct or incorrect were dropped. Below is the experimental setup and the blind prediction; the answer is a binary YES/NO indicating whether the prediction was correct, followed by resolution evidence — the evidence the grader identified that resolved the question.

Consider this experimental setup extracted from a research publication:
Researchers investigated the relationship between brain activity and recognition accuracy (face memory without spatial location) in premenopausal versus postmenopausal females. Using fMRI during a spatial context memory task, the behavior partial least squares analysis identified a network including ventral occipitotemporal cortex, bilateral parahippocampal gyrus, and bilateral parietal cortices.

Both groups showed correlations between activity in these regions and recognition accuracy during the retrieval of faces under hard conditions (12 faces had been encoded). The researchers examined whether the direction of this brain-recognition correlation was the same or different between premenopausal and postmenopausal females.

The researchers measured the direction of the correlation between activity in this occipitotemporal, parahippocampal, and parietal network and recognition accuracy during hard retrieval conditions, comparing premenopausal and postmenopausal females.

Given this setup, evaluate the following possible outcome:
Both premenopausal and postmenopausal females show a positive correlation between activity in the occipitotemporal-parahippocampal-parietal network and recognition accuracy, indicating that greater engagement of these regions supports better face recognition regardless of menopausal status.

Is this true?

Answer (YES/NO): NO